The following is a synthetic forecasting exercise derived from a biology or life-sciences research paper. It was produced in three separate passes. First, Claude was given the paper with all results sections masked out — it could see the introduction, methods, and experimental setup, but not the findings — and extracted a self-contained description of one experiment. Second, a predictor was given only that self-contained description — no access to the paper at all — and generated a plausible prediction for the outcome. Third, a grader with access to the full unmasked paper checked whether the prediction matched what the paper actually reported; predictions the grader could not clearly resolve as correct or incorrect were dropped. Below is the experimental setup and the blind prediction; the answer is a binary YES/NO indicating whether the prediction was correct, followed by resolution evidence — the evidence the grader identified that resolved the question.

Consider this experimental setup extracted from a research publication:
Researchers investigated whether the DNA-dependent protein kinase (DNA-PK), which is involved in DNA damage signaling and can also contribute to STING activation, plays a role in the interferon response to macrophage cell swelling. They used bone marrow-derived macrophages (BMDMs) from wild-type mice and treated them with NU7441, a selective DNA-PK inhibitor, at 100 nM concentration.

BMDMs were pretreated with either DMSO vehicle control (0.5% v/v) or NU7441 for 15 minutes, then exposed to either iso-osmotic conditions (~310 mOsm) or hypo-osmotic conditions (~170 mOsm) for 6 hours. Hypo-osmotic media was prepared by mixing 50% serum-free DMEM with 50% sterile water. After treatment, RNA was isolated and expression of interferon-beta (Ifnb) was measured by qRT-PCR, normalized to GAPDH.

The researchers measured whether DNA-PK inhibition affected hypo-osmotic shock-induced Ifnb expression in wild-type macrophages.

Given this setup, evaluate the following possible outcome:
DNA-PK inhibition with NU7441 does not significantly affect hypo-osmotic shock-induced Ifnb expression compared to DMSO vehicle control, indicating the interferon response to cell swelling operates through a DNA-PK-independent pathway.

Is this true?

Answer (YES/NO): YES